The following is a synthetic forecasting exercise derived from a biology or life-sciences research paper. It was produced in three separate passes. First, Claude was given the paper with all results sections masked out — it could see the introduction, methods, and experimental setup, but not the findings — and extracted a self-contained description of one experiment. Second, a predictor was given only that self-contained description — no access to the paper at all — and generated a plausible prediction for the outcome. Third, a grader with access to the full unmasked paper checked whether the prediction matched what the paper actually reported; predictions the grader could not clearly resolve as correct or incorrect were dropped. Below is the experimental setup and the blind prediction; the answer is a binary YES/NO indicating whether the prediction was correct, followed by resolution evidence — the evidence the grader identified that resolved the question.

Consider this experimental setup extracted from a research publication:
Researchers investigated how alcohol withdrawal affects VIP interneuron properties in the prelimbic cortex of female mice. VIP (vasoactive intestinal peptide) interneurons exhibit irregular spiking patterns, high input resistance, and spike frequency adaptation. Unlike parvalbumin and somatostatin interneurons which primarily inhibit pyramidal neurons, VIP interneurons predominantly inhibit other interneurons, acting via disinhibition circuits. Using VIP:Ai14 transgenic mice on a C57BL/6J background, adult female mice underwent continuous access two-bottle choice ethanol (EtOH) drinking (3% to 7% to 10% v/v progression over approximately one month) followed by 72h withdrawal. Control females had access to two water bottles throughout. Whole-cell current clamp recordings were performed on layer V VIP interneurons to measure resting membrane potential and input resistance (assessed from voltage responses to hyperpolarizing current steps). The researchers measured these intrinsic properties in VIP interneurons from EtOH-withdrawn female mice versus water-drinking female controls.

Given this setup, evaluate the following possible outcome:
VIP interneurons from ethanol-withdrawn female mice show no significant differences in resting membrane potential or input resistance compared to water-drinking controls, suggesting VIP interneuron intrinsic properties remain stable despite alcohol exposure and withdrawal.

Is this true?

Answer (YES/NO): NO